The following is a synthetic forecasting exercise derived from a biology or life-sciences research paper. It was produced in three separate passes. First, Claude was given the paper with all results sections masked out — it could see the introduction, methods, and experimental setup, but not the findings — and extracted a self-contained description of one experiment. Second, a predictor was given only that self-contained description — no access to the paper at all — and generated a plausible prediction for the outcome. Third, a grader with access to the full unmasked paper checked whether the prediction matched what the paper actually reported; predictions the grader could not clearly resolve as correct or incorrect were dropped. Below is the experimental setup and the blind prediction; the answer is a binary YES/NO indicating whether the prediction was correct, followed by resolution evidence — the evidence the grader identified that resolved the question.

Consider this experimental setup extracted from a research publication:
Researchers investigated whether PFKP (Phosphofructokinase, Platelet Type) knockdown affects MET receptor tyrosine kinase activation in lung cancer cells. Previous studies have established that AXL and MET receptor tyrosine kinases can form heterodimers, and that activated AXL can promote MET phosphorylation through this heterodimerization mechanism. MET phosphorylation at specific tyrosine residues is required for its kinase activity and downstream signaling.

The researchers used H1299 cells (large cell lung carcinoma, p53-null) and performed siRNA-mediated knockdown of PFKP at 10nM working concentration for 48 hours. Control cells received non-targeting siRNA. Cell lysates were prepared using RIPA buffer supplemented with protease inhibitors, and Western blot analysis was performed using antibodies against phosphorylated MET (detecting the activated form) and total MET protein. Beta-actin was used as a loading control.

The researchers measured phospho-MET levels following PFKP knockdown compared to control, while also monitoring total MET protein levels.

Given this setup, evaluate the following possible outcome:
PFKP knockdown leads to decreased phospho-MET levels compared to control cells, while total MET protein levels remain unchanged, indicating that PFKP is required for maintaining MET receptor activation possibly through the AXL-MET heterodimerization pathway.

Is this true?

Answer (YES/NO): YES